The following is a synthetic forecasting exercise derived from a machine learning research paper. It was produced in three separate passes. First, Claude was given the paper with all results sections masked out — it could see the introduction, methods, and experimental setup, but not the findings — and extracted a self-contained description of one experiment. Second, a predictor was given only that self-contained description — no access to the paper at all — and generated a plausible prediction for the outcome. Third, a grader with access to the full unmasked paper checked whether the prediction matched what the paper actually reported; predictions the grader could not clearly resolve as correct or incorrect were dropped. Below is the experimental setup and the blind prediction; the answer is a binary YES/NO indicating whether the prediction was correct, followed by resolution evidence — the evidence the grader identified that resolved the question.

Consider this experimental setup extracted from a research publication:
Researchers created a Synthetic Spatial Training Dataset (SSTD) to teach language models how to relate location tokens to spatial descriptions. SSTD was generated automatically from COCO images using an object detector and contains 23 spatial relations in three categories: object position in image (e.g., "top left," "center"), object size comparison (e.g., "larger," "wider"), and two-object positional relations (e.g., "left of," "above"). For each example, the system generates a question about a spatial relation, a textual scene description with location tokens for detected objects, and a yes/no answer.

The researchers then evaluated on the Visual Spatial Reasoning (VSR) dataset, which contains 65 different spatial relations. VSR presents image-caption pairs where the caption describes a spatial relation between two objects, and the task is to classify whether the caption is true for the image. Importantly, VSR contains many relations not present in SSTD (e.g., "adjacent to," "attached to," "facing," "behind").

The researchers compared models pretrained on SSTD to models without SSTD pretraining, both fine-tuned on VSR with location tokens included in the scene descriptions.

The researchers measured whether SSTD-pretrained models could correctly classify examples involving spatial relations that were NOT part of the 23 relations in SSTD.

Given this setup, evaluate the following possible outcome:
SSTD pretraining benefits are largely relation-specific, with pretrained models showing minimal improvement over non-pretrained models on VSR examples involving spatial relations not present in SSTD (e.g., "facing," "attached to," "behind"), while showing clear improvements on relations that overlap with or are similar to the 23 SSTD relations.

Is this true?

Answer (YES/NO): NO